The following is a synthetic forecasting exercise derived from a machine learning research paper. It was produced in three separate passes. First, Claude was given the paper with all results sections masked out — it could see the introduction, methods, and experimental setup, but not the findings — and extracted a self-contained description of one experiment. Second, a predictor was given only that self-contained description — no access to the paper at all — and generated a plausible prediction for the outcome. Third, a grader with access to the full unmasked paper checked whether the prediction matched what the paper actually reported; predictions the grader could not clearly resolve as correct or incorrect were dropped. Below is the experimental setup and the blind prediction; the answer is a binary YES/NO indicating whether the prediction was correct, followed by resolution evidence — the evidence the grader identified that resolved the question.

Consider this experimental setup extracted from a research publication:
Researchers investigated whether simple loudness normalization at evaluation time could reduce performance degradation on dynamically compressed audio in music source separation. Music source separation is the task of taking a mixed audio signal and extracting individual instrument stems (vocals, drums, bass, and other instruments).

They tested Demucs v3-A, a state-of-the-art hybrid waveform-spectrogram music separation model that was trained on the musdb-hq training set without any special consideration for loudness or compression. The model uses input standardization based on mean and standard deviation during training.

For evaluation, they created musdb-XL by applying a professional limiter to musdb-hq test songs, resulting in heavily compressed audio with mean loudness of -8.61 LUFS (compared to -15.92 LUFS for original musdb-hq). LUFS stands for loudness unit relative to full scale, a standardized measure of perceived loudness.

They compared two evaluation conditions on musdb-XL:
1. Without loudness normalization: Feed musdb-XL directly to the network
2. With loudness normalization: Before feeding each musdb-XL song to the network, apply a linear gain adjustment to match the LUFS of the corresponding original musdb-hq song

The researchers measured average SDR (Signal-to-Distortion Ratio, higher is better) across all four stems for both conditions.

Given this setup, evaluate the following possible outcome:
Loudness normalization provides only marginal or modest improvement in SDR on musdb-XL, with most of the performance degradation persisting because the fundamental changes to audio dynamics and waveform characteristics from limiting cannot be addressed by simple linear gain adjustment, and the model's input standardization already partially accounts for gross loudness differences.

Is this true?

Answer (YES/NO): NO